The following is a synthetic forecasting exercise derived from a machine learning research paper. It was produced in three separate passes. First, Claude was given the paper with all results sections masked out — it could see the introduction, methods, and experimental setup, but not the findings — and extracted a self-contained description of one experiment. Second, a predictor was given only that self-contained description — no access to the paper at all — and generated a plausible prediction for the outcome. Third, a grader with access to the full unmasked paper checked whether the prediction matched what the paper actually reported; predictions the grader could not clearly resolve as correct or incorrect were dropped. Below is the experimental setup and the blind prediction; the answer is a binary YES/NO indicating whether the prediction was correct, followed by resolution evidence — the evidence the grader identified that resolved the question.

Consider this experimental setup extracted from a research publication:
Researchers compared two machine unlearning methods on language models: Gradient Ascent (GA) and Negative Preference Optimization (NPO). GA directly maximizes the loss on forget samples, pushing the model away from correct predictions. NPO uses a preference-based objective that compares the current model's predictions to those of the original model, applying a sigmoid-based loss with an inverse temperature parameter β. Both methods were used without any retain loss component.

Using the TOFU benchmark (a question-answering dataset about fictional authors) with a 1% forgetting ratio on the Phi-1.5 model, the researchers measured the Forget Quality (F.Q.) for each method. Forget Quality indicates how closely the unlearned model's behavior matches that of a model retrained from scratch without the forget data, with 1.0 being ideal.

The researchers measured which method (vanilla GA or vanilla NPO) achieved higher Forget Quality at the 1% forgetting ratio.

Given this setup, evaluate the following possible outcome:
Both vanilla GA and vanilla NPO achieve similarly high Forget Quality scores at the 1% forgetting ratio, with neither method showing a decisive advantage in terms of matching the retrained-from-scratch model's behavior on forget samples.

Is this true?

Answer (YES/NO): NO